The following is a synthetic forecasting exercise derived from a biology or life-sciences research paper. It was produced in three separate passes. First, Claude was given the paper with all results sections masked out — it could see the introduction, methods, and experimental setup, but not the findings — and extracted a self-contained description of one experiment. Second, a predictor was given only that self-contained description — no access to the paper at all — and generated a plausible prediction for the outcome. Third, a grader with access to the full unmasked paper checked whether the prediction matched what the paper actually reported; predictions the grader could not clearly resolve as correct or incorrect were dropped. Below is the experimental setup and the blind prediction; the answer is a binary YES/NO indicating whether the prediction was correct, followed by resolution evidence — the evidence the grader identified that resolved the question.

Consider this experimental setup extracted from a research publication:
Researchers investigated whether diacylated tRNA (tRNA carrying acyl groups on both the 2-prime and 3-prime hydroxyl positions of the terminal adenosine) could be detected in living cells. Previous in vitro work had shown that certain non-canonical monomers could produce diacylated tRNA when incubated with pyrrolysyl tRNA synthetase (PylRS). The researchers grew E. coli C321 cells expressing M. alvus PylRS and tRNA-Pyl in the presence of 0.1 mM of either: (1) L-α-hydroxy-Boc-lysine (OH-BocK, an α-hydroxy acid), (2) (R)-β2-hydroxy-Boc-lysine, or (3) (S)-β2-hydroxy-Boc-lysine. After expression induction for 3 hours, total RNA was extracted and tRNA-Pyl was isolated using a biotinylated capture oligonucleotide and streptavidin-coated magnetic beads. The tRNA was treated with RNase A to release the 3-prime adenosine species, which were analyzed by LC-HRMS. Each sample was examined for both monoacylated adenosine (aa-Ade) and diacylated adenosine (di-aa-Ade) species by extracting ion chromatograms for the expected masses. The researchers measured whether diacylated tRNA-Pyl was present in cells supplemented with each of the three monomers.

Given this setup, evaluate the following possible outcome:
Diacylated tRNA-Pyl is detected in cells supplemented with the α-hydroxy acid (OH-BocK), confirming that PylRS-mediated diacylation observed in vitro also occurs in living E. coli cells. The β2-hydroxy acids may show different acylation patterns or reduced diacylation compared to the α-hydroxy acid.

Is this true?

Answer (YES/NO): NO